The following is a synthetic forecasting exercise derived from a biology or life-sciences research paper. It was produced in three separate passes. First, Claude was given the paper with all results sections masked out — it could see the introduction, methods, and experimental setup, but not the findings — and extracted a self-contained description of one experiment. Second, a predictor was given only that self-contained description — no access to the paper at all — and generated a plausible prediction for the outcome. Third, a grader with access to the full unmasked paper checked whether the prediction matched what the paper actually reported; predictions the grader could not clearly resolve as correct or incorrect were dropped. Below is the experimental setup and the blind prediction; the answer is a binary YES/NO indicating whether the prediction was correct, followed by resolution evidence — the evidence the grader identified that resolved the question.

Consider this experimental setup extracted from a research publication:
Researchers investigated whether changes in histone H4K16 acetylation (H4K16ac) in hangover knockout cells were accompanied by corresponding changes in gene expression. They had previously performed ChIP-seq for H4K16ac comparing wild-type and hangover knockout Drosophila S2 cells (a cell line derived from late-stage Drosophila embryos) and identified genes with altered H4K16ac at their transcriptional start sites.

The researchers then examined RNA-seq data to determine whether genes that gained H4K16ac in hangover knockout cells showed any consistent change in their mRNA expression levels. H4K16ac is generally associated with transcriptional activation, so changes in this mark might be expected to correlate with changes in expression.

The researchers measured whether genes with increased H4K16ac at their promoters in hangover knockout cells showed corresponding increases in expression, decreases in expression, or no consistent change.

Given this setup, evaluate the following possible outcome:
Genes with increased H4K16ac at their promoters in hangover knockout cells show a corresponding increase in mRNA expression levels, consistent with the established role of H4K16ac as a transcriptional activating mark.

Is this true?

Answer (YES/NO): YES